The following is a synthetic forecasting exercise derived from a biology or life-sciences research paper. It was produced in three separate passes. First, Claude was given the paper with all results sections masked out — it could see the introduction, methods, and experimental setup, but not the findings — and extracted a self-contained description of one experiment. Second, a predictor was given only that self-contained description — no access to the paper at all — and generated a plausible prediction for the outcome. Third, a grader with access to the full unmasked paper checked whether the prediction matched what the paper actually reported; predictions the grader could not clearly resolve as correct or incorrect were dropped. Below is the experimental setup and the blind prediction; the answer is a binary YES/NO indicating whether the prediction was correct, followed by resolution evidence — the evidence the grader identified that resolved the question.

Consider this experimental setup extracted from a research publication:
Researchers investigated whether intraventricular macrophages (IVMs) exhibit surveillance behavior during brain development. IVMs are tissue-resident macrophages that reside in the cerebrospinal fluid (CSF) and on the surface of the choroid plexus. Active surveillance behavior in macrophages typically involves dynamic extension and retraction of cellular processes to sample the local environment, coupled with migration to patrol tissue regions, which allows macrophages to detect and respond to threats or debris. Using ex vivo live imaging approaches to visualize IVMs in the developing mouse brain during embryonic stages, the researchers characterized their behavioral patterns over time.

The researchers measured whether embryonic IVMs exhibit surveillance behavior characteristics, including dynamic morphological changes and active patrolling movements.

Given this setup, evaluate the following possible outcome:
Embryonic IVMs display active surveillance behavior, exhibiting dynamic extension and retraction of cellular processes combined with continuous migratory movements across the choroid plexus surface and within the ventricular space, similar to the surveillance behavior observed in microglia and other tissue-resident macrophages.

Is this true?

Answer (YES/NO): NO